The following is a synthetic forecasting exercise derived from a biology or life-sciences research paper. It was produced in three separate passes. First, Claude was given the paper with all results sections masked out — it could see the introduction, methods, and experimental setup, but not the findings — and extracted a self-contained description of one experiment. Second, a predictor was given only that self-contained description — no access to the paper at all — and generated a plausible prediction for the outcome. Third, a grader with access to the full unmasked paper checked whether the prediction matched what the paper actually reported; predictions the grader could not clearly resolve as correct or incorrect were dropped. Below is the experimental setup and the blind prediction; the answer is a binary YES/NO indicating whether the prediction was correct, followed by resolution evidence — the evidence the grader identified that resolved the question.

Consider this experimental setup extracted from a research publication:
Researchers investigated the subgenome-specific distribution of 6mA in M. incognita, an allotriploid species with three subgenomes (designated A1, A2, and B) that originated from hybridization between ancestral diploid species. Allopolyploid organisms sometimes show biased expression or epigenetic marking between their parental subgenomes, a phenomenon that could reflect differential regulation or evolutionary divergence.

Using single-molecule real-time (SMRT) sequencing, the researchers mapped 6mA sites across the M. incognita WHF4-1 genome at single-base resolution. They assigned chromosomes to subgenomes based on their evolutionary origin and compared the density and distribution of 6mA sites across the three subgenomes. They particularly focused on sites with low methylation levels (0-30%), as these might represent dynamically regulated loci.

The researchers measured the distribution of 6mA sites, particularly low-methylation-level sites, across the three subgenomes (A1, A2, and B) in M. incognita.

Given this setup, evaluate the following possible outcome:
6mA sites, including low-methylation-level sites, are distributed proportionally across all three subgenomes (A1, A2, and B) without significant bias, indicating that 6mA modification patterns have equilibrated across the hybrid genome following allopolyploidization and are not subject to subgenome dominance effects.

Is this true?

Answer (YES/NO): NO